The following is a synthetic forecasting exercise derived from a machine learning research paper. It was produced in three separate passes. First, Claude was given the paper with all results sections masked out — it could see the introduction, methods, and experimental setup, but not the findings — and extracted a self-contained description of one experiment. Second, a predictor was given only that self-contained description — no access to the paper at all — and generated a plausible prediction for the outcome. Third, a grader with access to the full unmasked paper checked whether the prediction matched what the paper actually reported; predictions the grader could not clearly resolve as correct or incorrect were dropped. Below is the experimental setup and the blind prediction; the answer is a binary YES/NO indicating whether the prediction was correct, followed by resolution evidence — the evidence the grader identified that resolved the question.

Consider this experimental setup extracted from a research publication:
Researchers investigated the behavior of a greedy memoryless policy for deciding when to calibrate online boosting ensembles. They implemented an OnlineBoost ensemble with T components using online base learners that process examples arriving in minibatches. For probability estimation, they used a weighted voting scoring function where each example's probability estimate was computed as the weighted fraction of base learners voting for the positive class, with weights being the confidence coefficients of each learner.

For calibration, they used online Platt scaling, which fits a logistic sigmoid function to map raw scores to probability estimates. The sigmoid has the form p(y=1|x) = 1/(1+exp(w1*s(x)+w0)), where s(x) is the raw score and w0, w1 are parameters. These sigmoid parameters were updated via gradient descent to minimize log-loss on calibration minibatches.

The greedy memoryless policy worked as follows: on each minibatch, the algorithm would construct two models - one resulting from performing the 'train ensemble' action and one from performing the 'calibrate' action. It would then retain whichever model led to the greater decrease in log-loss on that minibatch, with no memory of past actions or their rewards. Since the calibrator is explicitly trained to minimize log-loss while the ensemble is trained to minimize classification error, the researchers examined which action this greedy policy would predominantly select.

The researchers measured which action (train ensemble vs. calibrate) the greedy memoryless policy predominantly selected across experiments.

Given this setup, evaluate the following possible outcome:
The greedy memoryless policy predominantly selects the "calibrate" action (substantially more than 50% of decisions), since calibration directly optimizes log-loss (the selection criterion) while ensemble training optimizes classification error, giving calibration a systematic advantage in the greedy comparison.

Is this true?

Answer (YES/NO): YES